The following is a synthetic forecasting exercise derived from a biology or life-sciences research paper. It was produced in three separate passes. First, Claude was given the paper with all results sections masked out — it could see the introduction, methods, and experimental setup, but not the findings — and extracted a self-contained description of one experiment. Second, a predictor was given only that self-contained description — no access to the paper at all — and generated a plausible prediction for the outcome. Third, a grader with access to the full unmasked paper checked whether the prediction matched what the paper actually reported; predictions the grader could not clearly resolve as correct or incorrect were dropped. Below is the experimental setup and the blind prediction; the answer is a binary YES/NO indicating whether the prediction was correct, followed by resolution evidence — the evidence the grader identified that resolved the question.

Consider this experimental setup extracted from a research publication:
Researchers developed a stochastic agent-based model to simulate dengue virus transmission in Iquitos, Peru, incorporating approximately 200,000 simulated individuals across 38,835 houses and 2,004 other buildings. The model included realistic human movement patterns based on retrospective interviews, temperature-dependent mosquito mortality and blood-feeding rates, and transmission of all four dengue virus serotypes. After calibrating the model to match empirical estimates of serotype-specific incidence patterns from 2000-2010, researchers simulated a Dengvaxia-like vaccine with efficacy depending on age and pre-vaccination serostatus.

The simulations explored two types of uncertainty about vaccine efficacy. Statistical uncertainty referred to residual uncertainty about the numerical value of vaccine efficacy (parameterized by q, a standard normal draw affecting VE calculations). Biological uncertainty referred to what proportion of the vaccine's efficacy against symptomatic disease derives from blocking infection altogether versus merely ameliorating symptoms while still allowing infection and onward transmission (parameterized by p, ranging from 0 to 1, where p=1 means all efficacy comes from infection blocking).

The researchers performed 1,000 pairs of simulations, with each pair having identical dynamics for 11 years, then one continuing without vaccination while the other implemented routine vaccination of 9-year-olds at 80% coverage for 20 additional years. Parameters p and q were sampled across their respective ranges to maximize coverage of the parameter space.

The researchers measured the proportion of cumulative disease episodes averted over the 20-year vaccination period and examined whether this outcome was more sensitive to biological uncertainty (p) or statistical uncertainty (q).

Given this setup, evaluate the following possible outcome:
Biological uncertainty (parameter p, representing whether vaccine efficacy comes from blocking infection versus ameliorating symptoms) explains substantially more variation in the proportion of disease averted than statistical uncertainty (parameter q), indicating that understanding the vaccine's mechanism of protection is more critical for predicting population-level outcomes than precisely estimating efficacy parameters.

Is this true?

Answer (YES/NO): YES